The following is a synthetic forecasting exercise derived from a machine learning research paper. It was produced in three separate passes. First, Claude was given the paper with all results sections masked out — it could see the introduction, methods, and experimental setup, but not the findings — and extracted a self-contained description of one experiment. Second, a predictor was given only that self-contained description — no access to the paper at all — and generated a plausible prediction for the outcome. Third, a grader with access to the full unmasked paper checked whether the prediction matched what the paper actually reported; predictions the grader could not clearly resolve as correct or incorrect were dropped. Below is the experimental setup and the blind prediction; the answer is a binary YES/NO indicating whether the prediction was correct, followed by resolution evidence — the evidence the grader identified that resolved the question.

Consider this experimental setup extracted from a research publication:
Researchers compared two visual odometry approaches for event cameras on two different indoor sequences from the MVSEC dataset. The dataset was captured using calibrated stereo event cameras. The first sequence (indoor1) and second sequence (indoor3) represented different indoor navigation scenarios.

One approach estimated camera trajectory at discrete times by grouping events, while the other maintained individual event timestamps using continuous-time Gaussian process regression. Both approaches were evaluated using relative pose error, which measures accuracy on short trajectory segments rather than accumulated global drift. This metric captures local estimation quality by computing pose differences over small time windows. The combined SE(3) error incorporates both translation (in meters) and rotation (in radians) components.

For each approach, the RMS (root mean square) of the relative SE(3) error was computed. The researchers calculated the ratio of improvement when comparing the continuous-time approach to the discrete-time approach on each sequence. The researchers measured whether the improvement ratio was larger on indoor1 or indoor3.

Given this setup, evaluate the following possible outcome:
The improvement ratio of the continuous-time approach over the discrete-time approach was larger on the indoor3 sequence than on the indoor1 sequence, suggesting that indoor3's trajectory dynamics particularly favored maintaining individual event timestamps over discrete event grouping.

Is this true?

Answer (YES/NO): YES